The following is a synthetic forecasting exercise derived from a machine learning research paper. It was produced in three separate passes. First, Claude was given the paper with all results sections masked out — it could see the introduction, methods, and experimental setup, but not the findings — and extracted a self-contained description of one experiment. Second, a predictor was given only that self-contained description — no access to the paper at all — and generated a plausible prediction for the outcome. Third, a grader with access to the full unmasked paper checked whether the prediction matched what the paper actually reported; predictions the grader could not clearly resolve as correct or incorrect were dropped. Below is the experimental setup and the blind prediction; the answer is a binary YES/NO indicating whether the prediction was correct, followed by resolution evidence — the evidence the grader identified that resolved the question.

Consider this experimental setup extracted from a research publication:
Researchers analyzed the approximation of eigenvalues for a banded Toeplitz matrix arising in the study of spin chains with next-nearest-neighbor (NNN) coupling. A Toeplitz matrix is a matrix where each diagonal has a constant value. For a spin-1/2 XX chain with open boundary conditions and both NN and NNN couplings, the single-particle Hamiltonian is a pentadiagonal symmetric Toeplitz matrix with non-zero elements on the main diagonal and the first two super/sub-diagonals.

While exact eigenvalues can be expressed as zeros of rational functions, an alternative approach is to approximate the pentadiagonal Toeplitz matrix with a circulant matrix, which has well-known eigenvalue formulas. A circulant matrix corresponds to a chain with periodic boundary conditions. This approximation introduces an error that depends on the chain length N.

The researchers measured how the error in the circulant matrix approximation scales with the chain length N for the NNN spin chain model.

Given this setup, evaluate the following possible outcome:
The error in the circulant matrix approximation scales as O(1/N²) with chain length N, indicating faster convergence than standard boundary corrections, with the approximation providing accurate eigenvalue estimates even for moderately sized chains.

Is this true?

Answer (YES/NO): NO